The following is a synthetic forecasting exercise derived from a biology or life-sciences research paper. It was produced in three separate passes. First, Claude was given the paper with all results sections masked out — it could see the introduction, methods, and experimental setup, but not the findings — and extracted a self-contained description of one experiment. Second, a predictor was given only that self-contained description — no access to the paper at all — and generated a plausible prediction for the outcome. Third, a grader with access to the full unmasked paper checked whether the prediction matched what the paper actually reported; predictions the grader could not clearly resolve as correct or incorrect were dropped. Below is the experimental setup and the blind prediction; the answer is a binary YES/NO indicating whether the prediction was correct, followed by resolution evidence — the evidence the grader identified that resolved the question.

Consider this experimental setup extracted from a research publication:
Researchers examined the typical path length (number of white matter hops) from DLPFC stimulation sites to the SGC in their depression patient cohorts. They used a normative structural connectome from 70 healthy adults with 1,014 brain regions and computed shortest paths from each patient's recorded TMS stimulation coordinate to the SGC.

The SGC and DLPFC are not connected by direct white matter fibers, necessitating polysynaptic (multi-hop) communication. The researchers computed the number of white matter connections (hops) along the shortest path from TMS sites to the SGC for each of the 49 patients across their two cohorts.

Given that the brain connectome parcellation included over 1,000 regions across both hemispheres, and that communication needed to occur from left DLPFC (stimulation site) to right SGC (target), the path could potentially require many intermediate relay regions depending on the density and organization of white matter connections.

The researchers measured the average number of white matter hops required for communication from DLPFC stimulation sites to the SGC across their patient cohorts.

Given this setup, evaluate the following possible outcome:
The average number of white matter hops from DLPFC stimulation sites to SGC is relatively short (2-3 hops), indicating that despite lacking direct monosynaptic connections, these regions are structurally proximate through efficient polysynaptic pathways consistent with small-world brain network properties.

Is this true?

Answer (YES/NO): NO